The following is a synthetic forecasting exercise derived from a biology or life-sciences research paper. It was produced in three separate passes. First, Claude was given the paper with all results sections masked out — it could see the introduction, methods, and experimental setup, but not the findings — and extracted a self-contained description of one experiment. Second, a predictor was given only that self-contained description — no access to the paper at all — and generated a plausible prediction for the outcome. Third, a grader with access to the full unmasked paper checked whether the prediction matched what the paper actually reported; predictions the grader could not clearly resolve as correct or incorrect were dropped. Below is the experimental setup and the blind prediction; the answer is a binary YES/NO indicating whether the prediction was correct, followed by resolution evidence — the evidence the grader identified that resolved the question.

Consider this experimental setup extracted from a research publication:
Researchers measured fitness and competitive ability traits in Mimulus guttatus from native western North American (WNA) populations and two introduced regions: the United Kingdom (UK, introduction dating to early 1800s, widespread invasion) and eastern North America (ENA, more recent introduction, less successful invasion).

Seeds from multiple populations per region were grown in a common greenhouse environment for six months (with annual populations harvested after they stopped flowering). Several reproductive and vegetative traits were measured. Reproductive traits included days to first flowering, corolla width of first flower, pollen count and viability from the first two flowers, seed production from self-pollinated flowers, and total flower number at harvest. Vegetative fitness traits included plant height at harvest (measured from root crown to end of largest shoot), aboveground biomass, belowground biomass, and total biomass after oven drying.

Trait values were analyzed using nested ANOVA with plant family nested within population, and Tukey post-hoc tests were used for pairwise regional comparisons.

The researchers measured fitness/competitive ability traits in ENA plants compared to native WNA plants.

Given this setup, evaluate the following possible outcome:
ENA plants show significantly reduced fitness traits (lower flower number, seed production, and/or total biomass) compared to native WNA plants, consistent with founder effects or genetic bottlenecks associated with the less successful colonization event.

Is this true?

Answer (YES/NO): NO